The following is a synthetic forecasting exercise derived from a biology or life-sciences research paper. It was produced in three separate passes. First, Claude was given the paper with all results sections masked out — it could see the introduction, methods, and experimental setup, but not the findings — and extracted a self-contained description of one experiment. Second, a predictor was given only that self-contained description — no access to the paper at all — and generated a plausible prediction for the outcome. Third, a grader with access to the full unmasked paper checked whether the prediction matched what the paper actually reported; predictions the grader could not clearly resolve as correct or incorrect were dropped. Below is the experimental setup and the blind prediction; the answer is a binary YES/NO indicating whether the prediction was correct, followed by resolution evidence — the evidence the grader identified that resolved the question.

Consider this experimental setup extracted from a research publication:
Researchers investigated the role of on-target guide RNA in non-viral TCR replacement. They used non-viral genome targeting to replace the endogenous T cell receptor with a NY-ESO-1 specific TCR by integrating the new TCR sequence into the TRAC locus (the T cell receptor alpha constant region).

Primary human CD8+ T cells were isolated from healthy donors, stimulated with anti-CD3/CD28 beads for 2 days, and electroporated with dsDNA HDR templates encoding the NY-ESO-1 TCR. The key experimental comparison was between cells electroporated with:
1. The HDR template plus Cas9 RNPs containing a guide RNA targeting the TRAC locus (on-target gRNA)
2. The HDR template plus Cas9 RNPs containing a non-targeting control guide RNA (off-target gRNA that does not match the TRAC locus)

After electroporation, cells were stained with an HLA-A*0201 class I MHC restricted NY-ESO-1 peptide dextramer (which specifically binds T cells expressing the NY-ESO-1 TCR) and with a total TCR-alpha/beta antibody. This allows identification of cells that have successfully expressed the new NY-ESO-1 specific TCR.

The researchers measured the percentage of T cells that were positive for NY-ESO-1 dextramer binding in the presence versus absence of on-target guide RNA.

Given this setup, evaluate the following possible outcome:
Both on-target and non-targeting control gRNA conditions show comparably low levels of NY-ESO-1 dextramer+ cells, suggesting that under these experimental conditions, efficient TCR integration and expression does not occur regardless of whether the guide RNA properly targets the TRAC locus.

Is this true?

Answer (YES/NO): NO